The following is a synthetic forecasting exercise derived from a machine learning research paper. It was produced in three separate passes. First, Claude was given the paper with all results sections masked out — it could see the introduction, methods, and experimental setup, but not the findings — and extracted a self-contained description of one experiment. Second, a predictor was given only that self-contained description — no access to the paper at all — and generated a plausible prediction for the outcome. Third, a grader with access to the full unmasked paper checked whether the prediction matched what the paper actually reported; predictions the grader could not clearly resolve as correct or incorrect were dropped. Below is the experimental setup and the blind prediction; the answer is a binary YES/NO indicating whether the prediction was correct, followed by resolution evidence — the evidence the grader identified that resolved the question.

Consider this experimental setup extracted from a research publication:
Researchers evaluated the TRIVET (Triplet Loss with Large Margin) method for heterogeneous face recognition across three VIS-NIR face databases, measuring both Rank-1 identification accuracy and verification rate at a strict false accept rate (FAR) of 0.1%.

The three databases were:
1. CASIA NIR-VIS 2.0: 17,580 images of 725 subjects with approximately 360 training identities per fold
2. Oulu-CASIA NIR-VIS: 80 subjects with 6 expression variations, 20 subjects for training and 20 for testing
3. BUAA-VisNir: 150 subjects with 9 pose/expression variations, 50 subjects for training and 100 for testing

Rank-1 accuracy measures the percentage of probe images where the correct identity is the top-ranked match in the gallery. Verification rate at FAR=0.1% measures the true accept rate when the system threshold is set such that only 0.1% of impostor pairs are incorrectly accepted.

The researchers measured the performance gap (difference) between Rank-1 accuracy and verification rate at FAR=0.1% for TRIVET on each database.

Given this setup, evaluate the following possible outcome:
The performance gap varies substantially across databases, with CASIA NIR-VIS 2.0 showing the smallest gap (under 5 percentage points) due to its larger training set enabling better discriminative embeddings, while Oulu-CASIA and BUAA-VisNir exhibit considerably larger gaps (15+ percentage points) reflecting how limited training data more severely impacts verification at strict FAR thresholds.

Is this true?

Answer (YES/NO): NO